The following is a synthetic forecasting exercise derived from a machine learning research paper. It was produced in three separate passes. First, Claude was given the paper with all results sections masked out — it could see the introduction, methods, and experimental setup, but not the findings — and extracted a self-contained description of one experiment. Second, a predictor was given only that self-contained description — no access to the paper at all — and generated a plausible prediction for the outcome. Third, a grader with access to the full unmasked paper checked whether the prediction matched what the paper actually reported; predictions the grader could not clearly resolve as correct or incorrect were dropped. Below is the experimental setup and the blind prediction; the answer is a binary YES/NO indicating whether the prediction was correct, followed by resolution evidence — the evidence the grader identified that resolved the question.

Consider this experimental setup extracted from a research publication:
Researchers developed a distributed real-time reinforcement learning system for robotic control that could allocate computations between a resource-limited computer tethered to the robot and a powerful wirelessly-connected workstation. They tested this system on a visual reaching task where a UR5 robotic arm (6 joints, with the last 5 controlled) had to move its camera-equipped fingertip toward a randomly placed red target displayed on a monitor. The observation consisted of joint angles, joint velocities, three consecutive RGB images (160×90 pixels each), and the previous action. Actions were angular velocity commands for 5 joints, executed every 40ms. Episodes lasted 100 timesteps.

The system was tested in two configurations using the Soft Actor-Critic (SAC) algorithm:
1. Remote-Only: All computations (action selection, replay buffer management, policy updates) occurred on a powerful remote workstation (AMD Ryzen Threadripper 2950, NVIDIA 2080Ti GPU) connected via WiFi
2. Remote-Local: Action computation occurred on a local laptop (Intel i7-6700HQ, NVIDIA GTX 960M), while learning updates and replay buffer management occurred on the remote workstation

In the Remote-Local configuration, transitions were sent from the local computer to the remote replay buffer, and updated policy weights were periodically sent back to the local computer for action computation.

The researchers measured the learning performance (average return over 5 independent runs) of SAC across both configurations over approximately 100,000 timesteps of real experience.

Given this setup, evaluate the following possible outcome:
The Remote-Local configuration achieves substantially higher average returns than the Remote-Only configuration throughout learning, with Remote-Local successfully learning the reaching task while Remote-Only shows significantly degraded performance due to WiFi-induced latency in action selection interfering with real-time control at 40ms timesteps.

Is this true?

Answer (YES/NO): YES